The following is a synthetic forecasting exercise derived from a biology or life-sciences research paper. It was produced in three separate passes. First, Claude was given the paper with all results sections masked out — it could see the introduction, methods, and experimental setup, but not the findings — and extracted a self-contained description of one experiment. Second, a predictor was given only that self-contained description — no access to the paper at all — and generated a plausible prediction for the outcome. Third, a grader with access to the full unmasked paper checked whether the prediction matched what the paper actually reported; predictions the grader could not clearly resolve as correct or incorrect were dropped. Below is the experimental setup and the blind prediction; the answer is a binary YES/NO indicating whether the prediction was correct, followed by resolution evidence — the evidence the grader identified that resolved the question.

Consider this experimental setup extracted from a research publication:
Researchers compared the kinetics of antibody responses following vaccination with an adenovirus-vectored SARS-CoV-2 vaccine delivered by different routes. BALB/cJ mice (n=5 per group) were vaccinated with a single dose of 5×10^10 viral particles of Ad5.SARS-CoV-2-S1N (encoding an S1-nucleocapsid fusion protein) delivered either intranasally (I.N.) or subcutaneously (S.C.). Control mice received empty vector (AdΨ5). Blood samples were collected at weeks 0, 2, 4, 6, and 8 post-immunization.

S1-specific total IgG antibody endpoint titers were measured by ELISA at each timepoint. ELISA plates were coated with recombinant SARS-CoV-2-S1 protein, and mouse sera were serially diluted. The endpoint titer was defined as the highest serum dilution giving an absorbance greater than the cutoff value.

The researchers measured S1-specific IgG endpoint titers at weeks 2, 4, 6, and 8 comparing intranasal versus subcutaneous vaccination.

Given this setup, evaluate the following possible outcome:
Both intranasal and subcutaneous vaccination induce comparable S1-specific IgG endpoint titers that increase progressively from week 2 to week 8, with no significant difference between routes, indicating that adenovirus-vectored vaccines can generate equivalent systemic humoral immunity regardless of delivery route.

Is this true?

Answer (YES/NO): NO